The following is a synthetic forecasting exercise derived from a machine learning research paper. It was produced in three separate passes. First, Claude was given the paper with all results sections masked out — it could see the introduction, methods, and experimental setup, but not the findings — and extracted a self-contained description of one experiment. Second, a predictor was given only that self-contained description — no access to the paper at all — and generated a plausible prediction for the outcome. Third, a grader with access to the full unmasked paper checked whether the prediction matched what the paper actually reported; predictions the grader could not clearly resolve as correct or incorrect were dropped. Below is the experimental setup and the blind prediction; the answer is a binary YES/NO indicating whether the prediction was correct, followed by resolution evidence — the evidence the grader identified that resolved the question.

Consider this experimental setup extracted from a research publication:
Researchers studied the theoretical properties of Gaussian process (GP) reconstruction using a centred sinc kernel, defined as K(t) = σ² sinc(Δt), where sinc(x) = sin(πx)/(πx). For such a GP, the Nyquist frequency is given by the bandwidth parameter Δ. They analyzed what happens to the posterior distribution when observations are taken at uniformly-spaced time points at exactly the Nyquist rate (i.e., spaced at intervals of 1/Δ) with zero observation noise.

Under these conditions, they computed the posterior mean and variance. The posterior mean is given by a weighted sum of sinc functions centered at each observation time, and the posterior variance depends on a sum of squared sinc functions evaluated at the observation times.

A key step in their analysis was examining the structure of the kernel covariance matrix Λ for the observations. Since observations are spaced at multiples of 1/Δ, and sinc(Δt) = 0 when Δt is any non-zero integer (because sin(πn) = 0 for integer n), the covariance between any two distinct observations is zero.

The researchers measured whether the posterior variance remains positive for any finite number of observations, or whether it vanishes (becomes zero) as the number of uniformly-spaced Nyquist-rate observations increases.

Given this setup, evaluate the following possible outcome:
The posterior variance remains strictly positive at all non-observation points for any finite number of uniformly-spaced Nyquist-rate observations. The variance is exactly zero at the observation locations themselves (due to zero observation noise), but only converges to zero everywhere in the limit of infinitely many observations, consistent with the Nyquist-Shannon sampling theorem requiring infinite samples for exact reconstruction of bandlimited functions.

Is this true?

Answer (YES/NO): YES